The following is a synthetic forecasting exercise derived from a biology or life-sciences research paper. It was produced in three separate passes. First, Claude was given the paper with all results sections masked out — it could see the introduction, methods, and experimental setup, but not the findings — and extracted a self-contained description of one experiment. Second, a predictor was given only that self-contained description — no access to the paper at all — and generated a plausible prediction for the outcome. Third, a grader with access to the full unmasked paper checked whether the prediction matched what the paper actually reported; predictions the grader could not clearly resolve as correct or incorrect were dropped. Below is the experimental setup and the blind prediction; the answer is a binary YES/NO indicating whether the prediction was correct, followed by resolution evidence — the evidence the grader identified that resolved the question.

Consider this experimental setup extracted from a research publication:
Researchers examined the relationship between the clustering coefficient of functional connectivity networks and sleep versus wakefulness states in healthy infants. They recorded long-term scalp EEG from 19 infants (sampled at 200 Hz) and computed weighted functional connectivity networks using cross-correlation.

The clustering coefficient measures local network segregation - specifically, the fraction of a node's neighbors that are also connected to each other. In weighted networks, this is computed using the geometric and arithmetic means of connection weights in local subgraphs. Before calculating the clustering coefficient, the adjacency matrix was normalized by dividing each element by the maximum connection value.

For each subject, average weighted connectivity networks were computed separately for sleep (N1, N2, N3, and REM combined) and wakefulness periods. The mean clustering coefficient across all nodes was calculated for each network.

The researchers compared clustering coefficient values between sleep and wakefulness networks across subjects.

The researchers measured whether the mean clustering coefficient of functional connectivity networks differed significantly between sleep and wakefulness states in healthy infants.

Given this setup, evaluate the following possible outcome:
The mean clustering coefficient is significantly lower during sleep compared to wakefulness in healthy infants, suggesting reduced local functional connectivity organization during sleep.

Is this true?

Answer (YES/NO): YES